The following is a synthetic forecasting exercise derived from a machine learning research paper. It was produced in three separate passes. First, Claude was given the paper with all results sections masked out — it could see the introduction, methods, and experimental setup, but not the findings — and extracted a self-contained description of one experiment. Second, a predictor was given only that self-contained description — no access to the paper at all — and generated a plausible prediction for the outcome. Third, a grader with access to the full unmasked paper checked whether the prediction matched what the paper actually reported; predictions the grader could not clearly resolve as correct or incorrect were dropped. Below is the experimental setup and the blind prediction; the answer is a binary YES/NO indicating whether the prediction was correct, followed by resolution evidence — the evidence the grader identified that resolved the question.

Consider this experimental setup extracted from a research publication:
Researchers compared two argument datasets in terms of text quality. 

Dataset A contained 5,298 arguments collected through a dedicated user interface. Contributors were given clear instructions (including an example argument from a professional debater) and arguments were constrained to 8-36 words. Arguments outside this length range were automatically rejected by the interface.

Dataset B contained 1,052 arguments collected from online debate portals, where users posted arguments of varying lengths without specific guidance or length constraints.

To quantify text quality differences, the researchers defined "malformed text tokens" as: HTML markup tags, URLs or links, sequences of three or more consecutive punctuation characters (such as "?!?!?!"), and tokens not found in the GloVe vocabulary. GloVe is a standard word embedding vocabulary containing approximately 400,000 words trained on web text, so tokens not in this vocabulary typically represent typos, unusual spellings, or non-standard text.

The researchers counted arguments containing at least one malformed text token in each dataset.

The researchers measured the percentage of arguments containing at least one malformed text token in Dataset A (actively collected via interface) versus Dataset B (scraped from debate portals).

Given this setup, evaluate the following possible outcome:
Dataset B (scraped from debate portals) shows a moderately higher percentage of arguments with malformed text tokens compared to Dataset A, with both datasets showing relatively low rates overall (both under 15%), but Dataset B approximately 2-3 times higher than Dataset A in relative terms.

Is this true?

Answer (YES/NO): NO